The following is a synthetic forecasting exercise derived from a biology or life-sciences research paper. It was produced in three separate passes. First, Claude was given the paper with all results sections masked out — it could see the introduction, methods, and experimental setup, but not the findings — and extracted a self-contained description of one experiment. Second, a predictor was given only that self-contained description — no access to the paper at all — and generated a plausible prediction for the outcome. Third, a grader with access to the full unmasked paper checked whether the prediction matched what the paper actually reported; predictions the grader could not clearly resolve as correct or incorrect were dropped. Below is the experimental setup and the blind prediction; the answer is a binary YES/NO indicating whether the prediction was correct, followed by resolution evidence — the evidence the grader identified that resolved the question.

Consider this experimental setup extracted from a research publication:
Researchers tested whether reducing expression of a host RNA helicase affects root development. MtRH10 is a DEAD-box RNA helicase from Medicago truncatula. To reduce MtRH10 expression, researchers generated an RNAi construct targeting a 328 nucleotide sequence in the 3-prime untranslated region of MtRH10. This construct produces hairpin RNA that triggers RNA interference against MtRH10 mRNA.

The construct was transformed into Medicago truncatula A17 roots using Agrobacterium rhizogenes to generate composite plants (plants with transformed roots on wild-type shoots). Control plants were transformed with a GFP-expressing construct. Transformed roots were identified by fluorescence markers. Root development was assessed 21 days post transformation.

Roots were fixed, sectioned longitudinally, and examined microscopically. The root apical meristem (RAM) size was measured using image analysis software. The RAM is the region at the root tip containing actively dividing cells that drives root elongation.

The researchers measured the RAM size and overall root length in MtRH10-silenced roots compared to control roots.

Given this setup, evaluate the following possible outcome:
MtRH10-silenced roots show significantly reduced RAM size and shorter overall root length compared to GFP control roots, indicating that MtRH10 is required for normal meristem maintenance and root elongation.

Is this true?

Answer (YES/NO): YES